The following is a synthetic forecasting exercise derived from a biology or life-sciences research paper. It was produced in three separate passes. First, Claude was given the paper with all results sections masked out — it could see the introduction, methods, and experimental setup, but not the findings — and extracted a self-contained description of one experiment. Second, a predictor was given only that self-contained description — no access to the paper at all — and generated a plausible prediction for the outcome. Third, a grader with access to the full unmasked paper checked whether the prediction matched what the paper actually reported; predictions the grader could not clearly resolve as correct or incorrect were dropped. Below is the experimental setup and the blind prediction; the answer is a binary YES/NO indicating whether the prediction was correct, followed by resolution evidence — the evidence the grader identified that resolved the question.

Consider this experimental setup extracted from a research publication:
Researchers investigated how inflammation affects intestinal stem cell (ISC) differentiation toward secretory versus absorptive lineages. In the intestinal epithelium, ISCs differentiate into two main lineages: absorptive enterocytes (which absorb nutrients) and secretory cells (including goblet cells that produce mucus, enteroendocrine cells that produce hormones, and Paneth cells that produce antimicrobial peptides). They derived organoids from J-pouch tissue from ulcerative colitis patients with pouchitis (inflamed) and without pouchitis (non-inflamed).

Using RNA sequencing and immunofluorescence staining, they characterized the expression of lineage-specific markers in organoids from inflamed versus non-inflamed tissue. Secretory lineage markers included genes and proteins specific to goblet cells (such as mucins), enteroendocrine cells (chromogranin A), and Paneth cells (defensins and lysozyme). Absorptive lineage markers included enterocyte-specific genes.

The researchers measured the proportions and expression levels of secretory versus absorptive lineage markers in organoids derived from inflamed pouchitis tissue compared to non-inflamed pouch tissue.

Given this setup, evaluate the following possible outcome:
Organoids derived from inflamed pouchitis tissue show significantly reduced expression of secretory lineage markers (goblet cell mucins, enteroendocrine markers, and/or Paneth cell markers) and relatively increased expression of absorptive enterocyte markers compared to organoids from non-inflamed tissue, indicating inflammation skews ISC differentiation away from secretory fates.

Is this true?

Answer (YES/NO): NO